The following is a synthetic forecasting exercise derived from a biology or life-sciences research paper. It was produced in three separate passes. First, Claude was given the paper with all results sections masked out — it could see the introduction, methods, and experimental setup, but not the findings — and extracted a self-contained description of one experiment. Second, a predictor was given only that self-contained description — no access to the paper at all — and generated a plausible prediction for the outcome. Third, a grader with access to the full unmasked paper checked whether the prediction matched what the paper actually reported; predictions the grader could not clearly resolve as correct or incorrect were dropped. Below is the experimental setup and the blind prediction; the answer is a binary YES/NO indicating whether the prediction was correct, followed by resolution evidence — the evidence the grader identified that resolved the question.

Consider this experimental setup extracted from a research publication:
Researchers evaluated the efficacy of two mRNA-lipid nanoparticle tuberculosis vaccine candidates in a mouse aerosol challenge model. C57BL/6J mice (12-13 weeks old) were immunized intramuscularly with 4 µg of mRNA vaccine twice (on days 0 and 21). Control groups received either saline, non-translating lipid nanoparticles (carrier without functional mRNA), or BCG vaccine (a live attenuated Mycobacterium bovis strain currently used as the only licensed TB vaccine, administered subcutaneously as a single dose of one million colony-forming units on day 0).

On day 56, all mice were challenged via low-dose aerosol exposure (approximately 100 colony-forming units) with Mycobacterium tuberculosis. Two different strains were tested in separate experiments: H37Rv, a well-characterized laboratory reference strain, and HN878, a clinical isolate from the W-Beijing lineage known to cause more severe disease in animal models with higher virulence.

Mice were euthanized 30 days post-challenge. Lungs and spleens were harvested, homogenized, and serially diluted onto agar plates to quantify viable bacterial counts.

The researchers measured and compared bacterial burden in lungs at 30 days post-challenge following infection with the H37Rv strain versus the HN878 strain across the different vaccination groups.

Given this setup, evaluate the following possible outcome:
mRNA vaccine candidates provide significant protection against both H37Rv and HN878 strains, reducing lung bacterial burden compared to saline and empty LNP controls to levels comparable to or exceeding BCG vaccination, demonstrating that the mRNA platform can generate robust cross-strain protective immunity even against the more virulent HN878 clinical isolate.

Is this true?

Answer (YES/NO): NO